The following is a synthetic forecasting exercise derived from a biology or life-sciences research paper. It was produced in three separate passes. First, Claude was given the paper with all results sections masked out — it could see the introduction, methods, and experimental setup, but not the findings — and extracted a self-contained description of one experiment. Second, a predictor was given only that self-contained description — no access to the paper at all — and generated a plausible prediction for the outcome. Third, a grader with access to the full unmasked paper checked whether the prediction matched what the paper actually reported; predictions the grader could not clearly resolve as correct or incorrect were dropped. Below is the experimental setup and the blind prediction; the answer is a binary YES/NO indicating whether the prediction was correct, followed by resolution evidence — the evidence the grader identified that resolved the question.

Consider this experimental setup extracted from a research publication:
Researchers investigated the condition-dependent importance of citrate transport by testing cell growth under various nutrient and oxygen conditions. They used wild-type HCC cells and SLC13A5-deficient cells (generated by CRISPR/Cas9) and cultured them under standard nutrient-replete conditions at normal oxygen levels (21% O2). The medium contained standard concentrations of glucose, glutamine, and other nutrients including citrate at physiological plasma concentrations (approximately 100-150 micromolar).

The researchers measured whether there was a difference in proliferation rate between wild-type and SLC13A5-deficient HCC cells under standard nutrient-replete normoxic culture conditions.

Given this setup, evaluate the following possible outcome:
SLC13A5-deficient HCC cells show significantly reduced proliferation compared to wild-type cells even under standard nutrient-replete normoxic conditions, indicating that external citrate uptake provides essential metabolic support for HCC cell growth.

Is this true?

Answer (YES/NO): NO